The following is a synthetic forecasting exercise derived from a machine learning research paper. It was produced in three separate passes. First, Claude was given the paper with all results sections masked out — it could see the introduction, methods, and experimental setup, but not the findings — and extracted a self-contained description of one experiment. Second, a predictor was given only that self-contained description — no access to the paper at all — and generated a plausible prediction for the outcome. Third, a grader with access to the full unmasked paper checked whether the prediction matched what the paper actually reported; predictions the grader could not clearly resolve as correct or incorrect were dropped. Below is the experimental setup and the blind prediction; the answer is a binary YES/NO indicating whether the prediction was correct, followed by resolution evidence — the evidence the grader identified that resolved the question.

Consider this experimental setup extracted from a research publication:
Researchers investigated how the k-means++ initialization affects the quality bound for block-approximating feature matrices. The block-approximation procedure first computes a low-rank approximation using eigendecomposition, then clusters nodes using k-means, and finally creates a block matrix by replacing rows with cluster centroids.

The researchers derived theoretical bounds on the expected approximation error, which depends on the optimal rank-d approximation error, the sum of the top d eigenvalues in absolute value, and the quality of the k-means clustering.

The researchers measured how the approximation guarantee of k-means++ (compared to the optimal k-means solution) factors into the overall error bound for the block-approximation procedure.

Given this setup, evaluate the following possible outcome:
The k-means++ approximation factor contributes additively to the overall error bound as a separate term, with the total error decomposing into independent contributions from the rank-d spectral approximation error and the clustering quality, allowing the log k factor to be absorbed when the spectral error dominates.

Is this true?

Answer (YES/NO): NO